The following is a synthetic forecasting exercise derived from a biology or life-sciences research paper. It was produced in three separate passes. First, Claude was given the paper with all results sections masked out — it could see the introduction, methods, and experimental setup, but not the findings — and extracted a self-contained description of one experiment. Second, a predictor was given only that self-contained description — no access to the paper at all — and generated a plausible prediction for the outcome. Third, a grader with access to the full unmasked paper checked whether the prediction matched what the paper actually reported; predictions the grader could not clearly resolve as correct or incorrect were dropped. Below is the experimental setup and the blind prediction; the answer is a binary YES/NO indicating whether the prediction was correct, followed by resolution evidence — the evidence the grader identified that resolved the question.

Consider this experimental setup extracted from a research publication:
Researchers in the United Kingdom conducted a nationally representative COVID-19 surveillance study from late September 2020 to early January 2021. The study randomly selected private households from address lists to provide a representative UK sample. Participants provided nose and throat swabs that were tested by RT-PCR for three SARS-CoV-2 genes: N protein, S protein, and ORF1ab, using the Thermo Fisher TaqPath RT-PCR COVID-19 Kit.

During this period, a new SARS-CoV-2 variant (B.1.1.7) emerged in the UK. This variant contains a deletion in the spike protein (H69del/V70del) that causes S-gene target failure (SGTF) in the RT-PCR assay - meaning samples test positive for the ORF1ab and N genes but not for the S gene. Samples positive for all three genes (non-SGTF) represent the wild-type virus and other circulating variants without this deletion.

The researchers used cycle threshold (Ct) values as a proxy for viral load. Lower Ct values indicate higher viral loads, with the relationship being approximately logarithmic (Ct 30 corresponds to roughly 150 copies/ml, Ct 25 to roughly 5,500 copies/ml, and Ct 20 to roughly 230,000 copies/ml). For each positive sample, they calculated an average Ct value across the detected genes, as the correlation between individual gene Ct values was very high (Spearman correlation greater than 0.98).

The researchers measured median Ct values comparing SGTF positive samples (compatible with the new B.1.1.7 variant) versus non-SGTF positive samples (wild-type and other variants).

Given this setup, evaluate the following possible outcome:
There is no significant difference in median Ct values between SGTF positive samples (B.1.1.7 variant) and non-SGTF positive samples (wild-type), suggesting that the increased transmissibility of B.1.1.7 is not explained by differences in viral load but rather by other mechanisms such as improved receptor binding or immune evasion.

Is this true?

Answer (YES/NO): YES